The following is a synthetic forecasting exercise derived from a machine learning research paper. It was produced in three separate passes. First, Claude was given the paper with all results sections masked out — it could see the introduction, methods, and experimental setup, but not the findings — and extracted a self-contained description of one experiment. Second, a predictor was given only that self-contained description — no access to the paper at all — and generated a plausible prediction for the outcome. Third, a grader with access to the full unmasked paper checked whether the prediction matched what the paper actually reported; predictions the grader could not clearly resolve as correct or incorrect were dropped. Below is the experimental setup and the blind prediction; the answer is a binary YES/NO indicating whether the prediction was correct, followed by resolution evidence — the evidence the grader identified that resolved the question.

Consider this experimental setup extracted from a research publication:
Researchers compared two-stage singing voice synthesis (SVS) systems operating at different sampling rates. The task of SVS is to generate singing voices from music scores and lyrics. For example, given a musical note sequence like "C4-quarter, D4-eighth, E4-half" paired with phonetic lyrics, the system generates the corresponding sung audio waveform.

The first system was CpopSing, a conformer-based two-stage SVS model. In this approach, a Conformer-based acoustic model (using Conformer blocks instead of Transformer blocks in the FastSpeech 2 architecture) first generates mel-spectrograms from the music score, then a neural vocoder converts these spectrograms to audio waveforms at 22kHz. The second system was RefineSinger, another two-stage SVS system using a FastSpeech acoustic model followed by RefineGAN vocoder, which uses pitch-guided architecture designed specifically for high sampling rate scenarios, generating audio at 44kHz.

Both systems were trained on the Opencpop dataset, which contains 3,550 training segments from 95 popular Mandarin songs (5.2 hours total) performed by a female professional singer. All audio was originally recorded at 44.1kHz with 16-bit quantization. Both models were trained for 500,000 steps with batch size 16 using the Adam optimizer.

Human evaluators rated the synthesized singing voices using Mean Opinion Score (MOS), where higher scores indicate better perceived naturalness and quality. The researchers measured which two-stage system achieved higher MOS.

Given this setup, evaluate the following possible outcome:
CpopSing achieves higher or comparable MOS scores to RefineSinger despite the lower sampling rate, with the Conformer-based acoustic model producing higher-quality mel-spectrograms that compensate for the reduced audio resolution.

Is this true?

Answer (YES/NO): YES